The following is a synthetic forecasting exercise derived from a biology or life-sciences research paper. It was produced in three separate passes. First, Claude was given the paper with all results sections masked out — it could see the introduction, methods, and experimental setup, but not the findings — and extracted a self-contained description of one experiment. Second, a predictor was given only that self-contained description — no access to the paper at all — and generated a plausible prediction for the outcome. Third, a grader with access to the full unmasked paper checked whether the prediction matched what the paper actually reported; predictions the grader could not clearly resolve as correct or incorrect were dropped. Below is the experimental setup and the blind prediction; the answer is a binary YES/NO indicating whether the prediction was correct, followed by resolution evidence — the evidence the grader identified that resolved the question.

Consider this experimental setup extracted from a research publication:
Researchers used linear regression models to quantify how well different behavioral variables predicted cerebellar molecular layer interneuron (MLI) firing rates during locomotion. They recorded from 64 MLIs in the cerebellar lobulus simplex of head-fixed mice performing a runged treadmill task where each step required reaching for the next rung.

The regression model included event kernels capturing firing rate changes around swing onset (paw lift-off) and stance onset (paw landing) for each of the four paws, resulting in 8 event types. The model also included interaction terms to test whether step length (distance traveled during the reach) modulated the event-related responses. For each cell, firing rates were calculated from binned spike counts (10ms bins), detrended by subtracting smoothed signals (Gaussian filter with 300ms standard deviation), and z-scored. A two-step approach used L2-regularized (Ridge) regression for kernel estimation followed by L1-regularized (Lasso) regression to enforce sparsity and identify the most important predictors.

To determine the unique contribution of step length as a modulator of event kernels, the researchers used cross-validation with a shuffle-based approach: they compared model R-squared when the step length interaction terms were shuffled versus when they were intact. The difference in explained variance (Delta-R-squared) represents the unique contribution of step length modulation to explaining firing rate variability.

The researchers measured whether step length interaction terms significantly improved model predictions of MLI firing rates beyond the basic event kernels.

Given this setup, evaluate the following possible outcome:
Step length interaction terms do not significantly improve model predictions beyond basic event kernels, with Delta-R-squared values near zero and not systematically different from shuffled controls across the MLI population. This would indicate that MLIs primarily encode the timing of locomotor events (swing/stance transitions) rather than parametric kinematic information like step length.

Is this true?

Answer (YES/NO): NO